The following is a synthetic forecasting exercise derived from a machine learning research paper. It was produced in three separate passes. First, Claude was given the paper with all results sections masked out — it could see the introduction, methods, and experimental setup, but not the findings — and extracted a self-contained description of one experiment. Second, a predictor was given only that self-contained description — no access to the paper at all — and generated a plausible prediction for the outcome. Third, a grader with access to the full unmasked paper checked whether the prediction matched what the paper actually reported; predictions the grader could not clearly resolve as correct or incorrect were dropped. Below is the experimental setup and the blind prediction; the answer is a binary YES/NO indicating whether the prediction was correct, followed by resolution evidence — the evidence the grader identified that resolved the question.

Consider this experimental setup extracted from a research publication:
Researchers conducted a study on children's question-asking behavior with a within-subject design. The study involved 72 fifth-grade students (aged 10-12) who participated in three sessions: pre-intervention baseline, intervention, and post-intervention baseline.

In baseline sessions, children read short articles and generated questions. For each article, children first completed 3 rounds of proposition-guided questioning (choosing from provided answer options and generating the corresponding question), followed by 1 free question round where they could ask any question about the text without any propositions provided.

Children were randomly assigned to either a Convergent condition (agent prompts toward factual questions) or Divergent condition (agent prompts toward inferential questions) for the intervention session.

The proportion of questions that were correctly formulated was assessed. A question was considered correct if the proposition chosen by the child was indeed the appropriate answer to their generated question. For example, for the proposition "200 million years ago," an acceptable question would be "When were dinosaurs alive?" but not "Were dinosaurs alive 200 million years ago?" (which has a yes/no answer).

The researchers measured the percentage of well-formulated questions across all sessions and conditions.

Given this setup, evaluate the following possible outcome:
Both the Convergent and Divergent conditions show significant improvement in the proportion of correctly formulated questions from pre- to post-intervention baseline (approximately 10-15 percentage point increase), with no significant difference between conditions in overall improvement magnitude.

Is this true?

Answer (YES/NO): NO